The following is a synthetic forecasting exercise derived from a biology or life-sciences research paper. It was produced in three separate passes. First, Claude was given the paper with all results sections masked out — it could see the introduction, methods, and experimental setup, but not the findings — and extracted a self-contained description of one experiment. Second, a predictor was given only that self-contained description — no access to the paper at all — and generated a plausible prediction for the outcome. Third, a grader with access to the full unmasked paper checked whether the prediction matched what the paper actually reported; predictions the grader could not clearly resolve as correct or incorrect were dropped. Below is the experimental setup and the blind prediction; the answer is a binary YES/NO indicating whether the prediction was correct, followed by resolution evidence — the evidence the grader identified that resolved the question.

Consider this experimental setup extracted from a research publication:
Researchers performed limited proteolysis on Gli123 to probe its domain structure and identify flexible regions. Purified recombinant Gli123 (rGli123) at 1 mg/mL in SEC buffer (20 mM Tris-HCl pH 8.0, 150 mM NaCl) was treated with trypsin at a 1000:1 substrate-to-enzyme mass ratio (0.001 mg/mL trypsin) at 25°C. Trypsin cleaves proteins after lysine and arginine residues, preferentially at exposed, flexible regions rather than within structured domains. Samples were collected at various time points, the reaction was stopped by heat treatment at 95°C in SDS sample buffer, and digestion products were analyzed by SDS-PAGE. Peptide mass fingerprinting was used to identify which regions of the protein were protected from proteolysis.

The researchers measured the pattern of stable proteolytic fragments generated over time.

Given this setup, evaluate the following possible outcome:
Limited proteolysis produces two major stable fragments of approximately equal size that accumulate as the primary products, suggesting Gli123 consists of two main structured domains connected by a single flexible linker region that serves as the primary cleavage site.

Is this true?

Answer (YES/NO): NO